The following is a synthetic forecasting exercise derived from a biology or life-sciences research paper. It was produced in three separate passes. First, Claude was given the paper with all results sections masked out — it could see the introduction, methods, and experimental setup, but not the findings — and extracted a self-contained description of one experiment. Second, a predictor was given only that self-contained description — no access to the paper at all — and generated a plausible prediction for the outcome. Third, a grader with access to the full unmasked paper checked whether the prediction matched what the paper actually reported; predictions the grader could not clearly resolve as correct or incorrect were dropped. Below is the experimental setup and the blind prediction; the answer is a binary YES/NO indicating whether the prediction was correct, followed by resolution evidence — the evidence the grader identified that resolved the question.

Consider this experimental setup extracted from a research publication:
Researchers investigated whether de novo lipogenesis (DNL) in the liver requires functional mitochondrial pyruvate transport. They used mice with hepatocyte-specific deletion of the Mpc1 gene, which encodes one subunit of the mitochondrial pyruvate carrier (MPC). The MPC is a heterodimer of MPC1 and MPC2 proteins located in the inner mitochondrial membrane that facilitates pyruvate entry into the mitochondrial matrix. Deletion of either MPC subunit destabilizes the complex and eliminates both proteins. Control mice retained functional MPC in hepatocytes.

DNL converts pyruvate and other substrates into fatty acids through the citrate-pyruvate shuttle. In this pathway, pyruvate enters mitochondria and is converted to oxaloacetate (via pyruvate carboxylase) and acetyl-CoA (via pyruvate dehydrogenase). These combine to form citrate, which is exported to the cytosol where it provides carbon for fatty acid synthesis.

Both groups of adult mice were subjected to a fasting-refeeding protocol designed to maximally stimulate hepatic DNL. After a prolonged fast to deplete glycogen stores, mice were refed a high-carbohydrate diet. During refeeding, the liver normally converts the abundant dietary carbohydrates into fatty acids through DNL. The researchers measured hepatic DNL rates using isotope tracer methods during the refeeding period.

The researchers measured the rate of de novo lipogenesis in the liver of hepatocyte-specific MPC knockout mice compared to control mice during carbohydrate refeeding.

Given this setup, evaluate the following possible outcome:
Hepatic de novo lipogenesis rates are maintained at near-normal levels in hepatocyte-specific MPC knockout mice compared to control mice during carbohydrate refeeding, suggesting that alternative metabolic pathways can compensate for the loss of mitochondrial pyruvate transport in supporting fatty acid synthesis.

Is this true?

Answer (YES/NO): NO